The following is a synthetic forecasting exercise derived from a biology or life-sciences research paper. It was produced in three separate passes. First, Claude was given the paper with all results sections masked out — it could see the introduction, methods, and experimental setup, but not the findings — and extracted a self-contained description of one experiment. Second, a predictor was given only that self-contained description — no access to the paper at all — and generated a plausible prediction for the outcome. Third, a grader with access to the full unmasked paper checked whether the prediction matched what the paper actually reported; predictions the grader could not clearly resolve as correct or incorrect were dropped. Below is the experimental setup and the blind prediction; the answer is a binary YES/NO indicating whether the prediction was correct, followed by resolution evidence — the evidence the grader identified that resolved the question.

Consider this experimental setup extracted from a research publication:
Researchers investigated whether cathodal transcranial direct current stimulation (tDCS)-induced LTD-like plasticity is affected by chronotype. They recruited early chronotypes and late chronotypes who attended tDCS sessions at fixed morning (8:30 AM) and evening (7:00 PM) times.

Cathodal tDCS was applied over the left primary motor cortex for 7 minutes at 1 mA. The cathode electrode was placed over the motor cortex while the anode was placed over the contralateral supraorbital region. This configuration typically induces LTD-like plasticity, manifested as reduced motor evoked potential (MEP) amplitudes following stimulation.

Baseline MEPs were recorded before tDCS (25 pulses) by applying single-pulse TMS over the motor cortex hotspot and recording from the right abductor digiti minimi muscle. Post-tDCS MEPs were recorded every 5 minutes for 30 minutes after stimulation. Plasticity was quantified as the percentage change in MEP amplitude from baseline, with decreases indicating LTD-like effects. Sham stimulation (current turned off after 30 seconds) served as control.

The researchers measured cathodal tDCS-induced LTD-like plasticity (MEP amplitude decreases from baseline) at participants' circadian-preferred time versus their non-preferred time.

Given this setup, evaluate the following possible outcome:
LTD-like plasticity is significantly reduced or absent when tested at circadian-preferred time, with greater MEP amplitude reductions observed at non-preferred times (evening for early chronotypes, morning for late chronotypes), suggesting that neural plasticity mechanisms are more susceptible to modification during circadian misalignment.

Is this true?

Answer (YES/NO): NO